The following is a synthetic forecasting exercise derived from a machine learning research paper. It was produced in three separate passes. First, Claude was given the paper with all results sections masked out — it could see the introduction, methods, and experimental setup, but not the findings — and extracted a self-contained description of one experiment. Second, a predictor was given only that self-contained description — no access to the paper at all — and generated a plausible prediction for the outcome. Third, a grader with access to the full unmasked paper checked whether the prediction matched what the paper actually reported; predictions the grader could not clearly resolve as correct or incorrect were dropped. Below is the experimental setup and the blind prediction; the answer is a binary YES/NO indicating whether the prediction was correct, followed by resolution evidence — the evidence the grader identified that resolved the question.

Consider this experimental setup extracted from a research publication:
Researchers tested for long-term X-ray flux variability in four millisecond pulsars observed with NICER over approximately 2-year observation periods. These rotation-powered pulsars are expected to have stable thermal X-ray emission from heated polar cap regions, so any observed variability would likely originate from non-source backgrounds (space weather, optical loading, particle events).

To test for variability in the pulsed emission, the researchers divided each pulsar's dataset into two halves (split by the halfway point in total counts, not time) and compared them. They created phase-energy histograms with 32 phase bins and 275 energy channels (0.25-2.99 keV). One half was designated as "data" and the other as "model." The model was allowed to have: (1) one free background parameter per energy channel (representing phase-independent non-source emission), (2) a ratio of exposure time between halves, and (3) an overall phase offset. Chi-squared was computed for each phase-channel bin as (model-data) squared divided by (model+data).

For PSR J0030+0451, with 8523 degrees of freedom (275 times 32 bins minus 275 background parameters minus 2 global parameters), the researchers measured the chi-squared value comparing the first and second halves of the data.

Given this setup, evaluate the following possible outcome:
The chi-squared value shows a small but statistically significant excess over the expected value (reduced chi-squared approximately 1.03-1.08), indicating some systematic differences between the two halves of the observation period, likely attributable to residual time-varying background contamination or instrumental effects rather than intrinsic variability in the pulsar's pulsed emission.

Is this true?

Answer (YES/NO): NO